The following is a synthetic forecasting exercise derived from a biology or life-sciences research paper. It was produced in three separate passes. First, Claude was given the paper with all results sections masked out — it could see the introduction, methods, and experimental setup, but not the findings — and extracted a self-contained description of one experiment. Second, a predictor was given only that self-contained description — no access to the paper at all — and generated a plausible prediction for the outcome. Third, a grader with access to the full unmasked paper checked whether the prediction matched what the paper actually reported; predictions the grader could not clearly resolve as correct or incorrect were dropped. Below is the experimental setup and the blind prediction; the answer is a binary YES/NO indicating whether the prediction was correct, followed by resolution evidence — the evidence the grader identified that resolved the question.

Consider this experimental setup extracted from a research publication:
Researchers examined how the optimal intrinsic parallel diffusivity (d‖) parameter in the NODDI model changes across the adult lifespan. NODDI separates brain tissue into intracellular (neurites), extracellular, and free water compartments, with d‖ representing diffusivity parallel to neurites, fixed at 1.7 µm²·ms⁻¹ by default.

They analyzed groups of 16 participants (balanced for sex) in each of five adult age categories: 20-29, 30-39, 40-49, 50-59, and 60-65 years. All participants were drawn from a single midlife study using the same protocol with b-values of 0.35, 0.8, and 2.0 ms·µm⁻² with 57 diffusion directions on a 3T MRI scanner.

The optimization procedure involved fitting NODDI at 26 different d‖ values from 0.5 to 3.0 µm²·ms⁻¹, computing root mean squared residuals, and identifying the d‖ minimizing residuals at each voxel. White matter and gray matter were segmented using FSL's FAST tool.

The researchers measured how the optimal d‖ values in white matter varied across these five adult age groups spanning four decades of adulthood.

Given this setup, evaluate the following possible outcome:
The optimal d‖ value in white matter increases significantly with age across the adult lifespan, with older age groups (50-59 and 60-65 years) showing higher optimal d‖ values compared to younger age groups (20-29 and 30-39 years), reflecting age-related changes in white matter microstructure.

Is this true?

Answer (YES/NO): NO